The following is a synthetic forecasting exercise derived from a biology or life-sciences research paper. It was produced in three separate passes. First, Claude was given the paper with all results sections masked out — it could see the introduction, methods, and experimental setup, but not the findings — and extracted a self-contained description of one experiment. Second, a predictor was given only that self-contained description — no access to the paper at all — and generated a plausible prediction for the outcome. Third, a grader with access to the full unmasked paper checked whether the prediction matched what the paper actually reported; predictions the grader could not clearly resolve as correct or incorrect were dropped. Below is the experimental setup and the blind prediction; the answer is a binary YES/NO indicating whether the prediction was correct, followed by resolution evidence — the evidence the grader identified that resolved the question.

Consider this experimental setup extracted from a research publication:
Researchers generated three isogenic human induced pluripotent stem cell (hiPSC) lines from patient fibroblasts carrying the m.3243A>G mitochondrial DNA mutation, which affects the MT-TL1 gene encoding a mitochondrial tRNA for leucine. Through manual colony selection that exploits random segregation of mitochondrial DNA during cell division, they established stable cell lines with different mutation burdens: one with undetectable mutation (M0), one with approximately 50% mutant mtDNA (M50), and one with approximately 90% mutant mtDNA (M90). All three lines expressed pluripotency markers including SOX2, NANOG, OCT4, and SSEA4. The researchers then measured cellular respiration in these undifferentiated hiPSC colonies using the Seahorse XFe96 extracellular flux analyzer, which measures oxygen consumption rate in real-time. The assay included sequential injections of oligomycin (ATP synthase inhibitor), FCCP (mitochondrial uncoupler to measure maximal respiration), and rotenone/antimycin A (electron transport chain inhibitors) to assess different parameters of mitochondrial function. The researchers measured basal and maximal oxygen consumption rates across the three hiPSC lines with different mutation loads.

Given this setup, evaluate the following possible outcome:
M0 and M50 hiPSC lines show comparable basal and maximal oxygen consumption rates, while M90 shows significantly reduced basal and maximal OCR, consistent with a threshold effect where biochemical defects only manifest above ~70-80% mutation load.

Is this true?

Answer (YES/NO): NO